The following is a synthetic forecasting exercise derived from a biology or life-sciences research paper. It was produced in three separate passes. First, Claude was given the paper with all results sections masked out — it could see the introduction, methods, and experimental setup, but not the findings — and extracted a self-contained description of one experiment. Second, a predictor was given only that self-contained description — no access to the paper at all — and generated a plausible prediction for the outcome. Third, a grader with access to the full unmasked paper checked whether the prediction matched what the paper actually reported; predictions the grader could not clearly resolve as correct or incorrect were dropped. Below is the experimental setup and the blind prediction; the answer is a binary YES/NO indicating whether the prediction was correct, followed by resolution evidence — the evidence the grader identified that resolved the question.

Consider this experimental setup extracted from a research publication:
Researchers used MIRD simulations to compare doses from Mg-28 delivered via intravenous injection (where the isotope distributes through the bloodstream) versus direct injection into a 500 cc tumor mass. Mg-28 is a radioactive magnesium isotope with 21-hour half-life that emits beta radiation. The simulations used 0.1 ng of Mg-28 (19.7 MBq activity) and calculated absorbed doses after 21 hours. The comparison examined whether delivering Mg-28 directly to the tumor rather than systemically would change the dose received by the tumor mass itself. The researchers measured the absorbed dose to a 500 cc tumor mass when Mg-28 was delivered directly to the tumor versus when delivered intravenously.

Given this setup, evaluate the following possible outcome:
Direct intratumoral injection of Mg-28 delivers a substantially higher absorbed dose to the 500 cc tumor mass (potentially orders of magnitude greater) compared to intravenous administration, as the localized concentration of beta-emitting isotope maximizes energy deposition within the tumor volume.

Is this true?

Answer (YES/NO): NO